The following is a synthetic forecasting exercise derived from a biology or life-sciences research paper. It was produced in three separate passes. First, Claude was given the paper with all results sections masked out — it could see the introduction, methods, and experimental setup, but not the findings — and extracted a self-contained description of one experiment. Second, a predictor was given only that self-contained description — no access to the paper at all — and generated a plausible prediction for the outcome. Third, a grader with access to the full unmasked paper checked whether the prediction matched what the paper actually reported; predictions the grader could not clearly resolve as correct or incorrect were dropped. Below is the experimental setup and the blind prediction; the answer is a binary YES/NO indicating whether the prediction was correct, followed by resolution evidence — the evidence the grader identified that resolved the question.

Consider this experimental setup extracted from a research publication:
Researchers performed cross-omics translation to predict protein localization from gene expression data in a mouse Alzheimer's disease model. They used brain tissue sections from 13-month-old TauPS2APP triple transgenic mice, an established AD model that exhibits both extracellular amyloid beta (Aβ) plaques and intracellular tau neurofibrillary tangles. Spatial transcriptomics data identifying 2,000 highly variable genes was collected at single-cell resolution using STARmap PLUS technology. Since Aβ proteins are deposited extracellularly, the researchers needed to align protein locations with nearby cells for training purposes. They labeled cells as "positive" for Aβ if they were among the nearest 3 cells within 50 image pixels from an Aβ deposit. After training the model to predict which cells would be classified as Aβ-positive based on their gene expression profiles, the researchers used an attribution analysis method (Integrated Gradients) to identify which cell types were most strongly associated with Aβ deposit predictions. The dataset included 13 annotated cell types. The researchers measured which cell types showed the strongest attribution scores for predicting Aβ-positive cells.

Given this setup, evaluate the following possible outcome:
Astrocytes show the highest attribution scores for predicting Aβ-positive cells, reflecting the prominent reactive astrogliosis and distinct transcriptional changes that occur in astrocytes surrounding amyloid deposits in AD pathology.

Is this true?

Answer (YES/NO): NO